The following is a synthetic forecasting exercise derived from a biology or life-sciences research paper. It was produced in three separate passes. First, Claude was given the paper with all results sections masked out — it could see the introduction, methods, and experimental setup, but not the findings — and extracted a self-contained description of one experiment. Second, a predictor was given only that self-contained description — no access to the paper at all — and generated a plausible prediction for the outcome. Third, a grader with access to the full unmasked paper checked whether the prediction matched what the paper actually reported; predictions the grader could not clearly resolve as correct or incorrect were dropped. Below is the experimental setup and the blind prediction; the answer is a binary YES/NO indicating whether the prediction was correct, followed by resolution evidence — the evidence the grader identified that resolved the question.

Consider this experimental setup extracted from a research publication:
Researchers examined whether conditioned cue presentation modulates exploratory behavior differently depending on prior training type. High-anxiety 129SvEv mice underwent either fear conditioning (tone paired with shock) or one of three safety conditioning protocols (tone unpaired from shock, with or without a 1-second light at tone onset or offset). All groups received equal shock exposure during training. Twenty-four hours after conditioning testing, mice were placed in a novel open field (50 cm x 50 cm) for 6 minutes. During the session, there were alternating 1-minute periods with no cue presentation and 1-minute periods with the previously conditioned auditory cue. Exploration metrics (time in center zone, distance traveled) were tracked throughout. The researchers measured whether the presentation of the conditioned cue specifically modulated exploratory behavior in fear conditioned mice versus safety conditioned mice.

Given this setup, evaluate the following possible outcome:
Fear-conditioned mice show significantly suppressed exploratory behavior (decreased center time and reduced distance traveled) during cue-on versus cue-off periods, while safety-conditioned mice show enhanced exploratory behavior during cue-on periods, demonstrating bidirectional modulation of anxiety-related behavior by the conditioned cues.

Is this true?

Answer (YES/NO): NO